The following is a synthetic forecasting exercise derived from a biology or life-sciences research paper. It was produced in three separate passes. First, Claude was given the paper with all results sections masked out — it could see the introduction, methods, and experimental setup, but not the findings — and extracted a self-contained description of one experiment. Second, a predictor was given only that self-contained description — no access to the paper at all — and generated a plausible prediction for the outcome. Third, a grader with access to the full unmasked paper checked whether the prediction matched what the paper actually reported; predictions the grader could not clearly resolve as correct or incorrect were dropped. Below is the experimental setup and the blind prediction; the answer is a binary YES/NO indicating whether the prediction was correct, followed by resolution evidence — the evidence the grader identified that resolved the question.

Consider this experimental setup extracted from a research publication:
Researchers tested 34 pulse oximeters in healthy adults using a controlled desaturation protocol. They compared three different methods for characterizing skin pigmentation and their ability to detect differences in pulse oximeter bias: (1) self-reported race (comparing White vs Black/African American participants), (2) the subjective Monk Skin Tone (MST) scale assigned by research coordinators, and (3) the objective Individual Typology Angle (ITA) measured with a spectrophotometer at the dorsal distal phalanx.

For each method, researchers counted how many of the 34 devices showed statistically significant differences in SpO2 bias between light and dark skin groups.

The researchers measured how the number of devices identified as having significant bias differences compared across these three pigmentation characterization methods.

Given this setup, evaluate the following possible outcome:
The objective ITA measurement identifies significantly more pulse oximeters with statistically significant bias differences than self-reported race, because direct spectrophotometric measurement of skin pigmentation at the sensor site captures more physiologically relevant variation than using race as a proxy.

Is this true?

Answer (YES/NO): YES